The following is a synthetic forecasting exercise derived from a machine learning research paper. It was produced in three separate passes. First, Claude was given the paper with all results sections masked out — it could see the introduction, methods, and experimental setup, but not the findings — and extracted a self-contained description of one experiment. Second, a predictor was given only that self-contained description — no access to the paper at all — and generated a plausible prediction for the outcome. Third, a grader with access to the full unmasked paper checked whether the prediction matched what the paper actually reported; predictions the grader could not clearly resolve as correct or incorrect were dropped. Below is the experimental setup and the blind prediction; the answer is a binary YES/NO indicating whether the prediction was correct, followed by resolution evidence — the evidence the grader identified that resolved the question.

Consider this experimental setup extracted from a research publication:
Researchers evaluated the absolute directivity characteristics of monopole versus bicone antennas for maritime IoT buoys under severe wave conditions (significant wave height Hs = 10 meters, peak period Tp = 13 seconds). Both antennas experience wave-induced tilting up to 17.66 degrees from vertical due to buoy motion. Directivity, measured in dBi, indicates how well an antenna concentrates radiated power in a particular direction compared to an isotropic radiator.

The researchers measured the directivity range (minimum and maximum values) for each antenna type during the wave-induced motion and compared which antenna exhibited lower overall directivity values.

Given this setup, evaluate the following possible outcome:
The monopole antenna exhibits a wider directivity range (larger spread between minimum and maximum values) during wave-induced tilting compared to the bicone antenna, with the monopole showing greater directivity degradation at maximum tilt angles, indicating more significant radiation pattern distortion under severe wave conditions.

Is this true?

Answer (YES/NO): YES